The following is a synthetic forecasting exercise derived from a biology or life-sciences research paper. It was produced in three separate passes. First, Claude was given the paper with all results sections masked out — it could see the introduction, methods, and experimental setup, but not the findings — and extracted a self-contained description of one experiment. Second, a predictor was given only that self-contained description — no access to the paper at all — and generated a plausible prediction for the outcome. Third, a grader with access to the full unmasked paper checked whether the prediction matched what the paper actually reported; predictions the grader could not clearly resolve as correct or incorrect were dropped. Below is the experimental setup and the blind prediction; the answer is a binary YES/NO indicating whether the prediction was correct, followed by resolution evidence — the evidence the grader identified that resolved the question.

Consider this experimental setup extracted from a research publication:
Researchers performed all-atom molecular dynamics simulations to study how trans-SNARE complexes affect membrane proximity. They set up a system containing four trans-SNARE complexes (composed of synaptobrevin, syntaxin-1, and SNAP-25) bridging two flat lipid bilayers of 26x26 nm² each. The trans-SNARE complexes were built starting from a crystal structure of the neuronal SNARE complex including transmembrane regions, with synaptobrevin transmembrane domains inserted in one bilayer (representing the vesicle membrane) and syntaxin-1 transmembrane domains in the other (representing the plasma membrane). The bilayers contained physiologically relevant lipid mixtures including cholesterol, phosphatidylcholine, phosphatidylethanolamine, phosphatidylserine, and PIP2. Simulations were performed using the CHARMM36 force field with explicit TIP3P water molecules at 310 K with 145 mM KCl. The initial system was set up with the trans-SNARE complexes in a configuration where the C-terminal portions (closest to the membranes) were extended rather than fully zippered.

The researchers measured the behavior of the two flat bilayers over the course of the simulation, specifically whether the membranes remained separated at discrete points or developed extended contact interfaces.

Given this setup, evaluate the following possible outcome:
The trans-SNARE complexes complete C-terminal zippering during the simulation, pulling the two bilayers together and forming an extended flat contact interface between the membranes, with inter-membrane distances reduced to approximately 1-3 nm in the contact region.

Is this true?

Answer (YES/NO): NO